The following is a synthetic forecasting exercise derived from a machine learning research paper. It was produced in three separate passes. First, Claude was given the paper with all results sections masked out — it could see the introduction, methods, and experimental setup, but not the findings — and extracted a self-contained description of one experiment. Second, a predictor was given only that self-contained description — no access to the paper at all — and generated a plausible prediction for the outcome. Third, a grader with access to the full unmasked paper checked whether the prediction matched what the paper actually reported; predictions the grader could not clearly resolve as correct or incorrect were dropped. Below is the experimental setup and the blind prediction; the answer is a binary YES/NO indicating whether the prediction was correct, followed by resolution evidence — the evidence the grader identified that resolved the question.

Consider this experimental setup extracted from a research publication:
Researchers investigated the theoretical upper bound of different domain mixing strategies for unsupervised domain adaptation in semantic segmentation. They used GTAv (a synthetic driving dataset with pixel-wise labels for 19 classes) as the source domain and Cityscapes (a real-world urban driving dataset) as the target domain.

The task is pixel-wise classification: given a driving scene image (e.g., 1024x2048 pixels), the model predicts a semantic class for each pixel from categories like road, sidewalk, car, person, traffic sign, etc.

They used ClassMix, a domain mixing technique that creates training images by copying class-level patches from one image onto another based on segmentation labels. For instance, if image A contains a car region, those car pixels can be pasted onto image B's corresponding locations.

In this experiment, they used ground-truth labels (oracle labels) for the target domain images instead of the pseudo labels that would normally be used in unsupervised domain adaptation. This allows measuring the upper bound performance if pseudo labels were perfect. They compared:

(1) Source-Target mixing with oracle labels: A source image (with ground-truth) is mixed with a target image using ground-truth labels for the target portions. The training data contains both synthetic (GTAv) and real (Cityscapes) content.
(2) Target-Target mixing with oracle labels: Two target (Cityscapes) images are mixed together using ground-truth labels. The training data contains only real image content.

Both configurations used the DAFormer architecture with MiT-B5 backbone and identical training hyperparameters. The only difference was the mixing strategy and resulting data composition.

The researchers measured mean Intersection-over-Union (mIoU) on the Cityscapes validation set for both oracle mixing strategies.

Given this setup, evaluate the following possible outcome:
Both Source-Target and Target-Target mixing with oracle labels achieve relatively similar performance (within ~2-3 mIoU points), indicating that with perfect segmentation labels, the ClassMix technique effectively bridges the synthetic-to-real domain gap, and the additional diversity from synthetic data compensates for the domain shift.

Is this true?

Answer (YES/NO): YES